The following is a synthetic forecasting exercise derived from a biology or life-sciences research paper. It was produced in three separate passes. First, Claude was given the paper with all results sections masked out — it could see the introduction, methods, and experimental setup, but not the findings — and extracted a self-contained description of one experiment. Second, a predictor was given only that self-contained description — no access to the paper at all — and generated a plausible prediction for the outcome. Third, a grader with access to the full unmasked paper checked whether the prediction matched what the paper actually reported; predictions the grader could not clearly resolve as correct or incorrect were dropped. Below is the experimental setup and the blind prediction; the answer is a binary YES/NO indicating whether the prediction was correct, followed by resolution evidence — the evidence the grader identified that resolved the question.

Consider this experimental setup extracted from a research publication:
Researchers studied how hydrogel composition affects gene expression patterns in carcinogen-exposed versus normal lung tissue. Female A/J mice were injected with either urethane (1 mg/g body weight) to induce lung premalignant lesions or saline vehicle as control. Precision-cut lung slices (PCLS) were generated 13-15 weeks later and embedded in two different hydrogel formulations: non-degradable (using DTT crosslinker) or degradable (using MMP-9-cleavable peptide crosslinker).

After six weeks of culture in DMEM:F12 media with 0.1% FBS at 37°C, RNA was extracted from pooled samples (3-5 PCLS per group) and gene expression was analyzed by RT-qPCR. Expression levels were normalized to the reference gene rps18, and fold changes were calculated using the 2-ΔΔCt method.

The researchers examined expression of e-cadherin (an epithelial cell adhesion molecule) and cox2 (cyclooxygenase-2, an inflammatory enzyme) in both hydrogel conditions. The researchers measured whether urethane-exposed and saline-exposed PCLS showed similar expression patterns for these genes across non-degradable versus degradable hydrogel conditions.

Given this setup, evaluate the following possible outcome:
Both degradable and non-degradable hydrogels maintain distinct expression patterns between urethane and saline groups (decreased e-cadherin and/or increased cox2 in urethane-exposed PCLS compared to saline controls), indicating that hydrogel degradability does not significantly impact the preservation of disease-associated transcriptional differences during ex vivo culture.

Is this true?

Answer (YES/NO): YES